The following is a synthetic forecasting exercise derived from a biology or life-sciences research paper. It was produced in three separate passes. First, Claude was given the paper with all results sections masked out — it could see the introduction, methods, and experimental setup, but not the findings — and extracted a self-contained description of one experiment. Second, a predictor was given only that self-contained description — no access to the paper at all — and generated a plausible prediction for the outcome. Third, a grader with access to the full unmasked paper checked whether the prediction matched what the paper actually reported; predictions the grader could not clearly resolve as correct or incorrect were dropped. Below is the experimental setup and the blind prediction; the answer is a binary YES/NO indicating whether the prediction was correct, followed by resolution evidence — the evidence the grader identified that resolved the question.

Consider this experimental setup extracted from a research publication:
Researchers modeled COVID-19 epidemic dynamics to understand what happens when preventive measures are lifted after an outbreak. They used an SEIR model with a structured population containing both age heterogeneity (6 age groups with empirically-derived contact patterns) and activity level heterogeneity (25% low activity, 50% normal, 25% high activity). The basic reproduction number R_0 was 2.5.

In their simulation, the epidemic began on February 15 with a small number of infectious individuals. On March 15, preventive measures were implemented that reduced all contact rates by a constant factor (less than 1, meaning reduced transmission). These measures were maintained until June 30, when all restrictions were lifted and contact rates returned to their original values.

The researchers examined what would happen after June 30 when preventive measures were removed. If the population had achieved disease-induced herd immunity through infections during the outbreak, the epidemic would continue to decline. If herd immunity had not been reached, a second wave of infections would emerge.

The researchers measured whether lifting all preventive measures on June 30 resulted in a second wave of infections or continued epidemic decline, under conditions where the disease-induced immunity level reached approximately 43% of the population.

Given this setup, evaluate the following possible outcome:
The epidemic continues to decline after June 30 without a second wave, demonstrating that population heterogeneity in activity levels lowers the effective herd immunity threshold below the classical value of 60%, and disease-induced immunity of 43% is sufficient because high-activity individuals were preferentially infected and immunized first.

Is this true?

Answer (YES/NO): YES